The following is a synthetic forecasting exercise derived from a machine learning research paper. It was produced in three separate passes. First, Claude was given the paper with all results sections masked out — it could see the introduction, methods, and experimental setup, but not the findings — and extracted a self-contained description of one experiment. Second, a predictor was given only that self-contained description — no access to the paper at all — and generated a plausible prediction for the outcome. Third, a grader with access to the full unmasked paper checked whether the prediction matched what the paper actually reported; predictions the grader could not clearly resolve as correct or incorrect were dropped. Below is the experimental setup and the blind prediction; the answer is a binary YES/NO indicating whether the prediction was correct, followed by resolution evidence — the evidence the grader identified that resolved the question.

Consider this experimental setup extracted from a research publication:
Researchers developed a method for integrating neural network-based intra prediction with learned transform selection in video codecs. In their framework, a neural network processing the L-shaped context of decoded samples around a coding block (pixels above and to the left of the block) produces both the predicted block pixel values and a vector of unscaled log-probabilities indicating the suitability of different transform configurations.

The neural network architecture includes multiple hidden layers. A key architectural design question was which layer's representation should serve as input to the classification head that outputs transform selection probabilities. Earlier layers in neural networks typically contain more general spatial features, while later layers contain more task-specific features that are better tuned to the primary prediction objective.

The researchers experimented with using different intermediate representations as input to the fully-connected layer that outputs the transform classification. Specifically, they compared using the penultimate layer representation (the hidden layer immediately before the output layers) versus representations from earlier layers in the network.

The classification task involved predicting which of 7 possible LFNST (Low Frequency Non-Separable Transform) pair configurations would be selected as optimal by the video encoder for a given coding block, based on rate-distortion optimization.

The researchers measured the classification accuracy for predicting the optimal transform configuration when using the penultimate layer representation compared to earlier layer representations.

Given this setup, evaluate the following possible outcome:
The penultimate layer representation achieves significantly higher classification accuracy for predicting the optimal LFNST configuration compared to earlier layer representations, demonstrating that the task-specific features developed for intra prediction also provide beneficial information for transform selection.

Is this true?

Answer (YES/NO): NO